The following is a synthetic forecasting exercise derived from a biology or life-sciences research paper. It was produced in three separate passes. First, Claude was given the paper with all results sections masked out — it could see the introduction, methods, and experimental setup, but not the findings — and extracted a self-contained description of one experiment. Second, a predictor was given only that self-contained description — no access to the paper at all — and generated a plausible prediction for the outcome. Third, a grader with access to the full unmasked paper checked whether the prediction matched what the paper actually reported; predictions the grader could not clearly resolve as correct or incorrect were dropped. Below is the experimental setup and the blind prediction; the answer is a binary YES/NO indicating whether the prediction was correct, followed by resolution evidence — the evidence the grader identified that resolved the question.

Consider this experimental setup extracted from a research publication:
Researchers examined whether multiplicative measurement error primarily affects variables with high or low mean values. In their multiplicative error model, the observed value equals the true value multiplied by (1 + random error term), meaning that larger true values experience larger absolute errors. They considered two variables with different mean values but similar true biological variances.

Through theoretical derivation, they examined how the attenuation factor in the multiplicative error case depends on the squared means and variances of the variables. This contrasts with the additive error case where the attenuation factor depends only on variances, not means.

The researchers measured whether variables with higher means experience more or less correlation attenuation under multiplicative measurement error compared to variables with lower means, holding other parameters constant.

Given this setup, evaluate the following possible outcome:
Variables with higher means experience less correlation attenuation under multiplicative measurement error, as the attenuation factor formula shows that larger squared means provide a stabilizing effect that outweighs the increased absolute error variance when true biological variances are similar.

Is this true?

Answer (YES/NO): NO